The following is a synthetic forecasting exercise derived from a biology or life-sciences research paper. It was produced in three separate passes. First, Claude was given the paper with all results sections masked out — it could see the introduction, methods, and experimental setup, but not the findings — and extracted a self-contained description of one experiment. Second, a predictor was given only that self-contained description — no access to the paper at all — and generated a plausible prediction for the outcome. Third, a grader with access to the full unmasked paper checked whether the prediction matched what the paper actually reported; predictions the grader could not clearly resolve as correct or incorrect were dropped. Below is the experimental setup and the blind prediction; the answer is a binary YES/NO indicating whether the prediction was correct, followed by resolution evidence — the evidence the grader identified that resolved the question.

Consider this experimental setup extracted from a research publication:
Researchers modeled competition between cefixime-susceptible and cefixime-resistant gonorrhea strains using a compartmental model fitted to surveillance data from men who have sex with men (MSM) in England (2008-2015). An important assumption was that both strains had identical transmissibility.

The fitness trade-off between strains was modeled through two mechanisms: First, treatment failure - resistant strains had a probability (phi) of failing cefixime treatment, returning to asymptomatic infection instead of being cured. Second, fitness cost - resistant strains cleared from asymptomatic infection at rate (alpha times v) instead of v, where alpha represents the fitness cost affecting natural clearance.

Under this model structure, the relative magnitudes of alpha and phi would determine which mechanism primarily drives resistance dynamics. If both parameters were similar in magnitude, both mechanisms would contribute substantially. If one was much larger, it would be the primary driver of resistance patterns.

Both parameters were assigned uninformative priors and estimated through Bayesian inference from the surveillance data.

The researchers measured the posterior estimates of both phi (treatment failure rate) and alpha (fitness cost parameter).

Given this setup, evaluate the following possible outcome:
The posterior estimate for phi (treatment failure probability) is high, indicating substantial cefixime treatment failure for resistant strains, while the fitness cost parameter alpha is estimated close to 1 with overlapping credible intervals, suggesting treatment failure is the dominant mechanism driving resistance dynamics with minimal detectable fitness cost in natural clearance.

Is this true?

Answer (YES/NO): NO